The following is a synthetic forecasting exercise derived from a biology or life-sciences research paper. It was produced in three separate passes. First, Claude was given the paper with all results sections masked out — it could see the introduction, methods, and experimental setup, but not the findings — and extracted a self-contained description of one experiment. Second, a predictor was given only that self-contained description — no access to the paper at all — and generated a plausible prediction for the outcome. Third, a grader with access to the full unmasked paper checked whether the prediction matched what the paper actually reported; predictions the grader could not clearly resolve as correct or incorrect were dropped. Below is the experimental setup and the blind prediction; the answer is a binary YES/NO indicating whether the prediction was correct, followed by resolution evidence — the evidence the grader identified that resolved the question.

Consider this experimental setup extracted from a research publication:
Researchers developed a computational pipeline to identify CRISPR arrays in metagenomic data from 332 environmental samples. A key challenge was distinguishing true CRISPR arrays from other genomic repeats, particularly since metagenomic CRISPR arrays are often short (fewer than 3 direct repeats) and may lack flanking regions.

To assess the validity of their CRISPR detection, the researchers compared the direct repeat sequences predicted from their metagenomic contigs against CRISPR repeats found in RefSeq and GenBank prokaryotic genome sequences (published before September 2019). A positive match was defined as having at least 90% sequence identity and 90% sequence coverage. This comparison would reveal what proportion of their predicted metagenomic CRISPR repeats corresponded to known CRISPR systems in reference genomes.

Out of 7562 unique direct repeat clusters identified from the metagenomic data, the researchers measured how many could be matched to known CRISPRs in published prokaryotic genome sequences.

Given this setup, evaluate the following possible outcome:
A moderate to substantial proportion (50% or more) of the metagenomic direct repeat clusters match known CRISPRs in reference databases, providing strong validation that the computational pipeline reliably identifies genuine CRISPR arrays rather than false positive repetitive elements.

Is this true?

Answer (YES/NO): NO